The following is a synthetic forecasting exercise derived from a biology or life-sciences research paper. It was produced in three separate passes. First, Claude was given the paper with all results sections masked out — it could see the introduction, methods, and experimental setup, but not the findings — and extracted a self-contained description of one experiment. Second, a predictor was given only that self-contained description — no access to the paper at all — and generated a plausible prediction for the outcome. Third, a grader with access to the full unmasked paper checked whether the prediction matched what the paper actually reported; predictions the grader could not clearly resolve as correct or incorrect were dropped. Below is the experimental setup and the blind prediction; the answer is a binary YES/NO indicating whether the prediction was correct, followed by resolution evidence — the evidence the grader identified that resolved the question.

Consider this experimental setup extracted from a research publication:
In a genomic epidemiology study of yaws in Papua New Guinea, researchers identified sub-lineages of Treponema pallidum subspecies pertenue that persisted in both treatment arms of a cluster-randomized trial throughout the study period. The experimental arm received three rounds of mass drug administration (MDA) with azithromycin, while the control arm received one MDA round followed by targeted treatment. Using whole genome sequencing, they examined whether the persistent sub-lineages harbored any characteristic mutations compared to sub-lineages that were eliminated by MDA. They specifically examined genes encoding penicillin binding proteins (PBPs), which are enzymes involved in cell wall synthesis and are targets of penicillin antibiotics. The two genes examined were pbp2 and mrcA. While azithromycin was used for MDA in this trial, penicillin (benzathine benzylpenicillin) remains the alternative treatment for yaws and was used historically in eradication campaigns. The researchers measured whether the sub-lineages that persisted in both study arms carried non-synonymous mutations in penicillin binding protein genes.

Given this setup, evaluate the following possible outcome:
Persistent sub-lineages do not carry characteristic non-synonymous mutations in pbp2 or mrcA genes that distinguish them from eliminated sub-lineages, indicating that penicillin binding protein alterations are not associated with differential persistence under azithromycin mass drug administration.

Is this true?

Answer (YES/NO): NO